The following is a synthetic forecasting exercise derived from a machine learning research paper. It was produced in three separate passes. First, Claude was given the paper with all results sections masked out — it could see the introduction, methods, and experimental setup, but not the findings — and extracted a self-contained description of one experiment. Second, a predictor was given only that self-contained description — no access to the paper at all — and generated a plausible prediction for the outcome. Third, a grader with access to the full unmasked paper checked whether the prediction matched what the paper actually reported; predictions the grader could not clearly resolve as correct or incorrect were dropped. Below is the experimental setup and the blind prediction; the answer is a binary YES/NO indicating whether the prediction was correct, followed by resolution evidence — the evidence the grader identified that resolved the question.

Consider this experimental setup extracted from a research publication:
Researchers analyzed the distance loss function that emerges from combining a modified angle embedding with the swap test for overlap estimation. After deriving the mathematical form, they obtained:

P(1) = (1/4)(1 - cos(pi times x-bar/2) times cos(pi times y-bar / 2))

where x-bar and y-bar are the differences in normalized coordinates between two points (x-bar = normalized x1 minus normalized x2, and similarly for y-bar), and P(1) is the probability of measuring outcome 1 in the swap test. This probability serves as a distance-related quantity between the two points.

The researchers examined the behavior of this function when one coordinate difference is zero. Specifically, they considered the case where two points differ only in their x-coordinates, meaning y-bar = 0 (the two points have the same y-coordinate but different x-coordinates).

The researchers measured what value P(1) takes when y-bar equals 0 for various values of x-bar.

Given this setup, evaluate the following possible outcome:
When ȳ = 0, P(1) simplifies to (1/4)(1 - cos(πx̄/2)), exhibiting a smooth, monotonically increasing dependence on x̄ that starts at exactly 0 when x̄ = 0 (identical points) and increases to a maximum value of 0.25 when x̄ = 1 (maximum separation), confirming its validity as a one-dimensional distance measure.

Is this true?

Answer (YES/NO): YES